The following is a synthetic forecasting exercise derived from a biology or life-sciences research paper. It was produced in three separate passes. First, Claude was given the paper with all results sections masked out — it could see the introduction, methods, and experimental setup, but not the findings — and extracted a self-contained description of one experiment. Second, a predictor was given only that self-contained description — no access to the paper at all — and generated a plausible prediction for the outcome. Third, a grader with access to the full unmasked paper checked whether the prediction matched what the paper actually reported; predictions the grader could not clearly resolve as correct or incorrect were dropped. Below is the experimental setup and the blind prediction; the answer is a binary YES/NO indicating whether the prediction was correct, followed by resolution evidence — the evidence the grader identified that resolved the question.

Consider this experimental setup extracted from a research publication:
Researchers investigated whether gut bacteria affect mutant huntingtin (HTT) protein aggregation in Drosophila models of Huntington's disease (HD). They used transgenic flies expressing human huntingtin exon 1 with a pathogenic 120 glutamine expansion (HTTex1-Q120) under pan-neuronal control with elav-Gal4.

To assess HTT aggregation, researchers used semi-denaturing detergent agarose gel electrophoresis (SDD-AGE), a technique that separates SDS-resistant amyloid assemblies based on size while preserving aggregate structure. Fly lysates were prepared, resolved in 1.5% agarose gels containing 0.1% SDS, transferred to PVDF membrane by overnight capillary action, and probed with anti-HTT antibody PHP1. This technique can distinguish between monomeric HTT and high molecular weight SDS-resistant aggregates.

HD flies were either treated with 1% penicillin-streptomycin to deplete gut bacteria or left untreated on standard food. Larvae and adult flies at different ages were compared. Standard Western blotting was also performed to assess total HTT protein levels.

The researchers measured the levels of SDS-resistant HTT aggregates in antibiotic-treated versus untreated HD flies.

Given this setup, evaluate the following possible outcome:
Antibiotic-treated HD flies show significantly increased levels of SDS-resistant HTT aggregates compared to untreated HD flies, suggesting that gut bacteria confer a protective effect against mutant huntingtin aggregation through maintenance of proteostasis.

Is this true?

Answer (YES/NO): NO